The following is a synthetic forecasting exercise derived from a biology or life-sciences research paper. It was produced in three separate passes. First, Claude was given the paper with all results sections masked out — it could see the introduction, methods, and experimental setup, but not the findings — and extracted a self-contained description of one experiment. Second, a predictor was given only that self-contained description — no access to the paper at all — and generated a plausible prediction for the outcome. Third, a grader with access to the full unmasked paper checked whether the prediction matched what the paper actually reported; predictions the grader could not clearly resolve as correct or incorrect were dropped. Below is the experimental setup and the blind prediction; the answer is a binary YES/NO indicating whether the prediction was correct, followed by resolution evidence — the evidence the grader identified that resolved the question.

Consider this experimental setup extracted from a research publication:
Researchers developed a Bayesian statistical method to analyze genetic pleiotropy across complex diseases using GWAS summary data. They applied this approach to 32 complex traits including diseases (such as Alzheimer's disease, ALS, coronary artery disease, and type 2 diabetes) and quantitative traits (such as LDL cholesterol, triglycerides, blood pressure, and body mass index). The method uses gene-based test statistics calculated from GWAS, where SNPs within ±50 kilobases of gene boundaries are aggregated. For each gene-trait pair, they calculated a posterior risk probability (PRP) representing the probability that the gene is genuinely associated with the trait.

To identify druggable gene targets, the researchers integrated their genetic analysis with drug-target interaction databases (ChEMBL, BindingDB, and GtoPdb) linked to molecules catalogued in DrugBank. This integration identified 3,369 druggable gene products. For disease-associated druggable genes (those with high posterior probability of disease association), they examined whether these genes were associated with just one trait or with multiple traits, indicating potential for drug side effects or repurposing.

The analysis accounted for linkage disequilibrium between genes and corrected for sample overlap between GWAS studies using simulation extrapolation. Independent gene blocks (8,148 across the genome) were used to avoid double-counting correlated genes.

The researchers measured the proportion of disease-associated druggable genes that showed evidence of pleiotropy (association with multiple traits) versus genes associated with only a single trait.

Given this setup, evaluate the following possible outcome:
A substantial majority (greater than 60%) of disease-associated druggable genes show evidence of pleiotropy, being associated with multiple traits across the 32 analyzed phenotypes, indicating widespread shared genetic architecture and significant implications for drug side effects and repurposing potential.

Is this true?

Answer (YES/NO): YES